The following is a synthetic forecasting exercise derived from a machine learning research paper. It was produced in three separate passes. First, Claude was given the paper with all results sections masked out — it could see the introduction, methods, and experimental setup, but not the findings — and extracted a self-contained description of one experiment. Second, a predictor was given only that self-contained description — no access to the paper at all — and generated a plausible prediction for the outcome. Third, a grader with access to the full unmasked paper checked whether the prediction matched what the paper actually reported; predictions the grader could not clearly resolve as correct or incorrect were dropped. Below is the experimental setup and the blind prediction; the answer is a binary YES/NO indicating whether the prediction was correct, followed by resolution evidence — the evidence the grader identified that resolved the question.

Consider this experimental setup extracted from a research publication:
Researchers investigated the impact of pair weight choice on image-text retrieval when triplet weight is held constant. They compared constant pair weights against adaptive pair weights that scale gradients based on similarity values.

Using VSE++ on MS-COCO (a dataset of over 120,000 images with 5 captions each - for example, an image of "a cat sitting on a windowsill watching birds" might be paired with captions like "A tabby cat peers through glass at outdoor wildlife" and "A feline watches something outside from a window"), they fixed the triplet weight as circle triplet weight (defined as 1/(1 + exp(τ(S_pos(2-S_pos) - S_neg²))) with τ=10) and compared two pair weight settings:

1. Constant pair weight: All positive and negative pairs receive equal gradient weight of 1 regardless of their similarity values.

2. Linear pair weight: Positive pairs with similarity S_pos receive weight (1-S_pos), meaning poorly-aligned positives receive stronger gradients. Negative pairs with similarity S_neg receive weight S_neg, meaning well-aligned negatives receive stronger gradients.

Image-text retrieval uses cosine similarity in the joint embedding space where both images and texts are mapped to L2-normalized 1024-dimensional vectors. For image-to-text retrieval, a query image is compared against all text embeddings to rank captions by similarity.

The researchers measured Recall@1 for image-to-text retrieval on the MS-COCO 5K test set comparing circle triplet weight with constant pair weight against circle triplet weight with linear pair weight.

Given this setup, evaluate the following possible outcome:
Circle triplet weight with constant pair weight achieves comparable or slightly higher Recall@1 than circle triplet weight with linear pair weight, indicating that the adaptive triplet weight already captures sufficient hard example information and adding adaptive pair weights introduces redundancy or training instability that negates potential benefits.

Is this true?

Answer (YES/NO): NO